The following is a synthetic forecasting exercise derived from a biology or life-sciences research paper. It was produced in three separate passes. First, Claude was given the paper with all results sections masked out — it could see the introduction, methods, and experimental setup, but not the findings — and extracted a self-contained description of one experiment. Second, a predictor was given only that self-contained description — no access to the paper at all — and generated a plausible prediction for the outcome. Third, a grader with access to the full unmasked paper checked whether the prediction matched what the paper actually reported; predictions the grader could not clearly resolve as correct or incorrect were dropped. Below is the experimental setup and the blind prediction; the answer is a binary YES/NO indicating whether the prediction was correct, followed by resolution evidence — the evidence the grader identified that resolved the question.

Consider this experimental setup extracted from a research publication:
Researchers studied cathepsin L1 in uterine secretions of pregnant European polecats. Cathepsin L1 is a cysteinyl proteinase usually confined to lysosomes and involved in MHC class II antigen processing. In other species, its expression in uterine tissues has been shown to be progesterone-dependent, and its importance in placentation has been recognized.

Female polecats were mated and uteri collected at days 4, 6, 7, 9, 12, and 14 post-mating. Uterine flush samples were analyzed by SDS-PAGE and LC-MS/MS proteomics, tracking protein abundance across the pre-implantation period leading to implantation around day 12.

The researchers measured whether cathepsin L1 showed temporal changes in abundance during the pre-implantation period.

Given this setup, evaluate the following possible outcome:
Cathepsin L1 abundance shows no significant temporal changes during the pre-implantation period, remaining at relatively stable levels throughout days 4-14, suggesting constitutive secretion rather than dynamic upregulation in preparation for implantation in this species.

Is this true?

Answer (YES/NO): NO